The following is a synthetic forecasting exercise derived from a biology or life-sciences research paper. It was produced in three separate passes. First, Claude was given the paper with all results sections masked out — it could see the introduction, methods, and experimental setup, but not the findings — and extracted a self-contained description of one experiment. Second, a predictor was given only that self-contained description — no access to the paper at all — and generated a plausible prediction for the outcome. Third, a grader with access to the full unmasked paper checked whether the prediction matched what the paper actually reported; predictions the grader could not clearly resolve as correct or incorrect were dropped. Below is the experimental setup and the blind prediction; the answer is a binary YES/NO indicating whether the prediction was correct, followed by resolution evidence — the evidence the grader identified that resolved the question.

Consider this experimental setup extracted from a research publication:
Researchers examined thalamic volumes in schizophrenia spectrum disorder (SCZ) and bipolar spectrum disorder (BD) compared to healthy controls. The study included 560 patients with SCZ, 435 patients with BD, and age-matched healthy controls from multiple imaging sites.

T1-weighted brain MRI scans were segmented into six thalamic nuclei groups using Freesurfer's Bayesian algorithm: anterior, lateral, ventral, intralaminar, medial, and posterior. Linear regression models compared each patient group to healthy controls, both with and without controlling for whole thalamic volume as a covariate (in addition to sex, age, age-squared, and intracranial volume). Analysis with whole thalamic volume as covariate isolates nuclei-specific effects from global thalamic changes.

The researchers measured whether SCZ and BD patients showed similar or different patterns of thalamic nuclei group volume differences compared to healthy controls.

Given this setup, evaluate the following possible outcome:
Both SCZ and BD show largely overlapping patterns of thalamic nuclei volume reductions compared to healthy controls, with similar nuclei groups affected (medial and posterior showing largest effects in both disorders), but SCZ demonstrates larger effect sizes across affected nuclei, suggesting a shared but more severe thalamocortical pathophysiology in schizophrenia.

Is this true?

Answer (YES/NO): NO